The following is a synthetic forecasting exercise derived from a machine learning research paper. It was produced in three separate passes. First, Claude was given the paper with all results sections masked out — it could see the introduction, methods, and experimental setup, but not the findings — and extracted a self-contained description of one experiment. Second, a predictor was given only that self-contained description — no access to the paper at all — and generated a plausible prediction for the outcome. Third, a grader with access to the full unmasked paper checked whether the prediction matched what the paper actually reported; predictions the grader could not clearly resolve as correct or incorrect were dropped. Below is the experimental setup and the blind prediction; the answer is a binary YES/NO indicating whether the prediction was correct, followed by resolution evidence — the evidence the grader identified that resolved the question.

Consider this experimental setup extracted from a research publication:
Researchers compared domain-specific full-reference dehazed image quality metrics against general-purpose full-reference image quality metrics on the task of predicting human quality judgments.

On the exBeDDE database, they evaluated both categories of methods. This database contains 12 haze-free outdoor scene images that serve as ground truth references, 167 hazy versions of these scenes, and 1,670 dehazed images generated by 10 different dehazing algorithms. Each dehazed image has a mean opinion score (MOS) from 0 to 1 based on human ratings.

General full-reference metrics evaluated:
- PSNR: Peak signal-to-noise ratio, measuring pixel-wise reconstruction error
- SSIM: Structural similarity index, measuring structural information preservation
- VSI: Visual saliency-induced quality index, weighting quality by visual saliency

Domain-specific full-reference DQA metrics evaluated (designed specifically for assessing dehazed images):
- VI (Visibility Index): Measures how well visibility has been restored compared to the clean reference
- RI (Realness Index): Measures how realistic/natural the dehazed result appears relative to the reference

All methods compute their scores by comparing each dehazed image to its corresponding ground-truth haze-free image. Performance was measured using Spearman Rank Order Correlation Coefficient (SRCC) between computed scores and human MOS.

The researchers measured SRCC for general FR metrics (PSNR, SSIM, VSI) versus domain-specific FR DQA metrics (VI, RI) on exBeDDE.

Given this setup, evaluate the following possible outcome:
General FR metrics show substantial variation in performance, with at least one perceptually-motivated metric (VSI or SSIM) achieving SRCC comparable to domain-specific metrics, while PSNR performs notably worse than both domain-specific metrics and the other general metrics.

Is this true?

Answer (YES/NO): NO